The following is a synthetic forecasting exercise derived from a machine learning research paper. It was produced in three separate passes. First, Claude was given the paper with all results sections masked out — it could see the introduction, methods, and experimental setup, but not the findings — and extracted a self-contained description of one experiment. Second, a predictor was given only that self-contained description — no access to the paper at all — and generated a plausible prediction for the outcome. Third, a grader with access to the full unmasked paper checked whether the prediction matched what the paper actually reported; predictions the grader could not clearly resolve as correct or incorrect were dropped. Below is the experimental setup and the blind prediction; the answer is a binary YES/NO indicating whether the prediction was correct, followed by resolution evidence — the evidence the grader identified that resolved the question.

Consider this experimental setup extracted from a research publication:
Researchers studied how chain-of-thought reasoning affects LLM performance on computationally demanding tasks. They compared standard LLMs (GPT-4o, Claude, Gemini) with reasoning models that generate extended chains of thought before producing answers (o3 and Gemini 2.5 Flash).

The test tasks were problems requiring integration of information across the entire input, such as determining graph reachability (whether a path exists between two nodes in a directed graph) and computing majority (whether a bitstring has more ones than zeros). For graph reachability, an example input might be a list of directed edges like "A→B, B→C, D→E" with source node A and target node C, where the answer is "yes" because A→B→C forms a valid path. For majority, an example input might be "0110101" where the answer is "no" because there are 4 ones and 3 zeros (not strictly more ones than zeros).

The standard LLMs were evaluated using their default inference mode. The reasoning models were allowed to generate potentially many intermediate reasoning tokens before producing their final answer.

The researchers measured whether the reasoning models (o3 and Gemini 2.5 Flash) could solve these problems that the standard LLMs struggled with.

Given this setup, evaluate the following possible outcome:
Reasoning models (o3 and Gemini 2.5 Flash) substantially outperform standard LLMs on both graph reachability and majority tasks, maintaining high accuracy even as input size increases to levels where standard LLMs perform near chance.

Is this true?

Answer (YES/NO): YES